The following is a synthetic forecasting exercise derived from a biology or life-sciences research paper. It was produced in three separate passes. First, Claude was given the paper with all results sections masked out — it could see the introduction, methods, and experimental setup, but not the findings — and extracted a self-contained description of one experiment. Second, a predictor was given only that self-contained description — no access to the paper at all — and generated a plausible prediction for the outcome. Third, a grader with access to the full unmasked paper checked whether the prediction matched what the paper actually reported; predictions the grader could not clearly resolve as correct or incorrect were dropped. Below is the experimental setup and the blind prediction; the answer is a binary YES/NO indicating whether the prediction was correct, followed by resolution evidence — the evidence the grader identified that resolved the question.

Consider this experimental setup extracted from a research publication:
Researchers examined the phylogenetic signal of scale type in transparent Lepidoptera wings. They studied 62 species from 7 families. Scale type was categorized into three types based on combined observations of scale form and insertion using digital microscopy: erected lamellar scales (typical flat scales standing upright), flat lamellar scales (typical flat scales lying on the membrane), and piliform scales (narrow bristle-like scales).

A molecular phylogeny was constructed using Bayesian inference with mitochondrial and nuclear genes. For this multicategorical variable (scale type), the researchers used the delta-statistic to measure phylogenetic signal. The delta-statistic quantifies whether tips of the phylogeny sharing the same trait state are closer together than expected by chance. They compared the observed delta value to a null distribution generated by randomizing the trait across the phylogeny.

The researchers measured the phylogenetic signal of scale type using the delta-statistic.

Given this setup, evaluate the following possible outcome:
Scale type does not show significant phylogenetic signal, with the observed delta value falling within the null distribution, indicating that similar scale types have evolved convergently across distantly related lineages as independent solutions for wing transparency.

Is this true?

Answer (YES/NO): NO